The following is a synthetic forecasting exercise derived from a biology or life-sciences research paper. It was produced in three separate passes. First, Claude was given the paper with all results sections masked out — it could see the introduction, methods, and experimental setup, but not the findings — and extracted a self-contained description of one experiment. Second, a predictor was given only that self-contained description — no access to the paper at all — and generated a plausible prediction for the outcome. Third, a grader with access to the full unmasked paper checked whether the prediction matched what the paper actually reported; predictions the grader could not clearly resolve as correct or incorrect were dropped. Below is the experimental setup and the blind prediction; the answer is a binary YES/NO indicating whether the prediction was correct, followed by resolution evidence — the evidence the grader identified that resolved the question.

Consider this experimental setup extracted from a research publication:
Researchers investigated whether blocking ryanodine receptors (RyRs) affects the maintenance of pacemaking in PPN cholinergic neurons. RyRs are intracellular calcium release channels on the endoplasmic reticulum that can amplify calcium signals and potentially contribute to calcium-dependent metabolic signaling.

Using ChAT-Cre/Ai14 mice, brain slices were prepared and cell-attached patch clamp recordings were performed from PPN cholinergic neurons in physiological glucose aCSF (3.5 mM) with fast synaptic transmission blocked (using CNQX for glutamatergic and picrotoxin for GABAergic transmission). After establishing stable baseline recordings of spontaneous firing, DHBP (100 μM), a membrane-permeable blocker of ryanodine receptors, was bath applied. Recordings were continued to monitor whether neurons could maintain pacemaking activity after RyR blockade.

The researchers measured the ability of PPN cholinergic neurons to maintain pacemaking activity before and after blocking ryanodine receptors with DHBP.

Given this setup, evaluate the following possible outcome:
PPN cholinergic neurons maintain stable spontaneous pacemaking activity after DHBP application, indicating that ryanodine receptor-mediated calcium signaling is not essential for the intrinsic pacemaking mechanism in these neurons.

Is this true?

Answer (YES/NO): NO